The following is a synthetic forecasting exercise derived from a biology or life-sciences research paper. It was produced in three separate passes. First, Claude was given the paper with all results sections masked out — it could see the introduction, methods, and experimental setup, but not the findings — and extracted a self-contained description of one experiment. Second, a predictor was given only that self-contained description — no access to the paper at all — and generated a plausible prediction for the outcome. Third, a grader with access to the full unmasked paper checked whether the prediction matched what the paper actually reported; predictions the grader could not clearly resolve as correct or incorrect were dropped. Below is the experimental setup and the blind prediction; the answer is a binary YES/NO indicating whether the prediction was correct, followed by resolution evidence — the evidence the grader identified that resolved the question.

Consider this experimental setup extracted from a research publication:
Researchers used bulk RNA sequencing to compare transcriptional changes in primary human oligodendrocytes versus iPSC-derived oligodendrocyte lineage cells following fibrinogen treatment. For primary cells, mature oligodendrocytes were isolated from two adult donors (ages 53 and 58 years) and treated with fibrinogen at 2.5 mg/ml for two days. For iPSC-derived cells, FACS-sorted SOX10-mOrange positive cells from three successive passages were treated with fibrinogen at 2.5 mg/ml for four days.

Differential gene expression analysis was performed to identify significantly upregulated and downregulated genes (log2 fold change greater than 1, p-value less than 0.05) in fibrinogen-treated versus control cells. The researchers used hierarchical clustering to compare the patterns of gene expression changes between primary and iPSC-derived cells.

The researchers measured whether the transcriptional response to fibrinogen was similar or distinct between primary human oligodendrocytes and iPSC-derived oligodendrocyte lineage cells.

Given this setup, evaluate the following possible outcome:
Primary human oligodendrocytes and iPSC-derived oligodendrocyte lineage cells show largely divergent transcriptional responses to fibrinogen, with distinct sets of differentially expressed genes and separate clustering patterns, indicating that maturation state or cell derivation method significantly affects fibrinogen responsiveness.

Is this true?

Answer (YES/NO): YES